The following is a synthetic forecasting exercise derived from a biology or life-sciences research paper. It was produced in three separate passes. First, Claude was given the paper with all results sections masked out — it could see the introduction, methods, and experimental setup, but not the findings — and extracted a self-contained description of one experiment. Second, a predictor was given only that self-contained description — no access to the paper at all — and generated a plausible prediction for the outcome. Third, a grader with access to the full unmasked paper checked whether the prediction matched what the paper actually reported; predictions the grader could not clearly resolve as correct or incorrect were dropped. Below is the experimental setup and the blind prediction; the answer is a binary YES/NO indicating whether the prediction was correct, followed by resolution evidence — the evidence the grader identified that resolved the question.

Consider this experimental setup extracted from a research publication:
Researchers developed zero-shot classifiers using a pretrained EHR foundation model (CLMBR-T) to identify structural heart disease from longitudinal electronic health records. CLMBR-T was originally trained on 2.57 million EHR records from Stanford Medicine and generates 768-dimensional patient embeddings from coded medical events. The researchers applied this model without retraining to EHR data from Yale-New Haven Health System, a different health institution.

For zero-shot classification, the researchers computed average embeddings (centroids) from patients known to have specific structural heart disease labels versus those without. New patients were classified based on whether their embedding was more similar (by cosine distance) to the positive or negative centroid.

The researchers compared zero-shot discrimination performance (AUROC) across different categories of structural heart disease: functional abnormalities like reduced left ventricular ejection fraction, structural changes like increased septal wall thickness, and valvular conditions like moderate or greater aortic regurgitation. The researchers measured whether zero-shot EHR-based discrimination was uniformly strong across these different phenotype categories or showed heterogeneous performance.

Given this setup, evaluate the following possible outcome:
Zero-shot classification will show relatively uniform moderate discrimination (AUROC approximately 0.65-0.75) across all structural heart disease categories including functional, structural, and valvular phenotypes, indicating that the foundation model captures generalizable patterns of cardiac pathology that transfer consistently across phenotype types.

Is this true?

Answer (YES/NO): NO